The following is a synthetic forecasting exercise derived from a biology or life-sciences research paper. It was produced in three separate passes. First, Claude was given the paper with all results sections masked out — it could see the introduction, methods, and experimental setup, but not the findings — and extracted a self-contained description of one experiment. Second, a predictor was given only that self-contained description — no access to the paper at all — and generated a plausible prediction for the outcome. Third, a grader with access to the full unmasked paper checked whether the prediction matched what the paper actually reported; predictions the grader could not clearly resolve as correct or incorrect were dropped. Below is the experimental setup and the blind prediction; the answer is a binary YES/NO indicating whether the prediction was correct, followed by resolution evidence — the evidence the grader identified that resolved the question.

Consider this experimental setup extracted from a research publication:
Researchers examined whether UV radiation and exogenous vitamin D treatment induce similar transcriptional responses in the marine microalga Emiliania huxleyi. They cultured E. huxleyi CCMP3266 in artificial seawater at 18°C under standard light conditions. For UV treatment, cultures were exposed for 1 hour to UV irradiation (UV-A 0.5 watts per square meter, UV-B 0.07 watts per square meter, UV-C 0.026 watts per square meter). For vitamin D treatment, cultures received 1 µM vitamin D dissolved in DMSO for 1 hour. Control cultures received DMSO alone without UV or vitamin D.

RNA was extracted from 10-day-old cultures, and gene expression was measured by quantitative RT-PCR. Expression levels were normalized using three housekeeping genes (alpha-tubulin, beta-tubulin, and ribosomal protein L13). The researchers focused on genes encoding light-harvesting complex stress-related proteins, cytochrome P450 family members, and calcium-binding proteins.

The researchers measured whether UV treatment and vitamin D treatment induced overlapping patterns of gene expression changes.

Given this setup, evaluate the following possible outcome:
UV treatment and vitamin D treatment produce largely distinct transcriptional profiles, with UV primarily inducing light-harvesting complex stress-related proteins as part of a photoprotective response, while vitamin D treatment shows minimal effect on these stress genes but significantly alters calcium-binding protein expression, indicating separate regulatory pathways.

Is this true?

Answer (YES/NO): NO